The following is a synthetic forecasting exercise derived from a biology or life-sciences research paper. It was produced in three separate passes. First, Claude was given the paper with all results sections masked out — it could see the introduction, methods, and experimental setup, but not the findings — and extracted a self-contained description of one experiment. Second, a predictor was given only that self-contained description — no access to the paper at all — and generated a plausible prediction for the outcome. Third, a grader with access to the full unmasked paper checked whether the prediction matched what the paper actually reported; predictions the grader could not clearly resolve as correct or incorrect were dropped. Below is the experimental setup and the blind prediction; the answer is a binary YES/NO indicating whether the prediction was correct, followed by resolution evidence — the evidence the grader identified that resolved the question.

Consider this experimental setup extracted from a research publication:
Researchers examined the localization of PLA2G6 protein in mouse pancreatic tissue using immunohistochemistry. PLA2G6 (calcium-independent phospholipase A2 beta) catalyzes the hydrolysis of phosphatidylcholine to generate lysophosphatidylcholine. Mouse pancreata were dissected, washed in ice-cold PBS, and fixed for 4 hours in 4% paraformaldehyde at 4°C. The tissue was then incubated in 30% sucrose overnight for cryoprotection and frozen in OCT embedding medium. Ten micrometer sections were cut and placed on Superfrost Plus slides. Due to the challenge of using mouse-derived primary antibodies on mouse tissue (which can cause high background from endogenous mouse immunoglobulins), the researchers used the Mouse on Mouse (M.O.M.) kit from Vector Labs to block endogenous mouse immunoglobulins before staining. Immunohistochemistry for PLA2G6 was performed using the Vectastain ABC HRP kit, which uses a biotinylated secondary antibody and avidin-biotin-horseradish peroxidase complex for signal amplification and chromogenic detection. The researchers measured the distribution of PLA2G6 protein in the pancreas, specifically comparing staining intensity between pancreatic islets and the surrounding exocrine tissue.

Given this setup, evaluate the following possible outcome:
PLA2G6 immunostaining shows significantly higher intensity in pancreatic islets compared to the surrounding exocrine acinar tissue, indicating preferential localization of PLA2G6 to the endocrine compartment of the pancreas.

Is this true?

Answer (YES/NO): YES